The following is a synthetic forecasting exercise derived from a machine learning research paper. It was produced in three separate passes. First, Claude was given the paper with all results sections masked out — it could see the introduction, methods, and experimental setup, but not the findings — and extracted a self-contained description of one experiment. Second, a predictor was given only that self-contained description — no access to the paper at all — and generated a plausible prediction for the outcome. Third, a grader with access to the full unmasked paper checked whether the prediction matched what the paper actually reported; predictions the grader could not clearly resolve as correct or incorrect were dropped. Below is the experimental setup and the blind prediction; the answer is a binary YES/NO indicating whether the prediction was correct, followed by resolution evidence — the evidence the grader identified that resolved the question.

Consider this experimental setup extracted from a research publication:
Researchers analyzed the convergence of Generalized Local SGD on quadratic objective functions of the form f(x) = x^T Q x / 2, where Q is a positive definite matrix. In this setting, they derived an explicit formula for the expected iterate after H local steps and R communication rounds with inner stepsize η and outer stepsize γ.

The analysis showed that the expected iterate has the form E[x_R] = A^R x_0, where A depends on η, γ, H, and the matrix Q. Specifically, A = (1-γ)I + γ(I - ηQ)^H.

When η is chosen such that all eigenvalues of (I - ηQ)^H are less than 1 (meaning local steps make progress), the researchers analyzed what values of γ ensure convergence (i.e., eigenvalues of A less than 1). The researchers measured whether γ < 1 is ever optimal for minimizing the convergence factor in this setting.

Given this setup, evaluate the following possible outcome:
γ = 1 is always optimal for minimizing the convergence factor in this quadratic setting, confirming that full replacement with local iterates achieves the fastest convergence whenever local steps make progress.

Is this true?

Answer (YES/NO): NO